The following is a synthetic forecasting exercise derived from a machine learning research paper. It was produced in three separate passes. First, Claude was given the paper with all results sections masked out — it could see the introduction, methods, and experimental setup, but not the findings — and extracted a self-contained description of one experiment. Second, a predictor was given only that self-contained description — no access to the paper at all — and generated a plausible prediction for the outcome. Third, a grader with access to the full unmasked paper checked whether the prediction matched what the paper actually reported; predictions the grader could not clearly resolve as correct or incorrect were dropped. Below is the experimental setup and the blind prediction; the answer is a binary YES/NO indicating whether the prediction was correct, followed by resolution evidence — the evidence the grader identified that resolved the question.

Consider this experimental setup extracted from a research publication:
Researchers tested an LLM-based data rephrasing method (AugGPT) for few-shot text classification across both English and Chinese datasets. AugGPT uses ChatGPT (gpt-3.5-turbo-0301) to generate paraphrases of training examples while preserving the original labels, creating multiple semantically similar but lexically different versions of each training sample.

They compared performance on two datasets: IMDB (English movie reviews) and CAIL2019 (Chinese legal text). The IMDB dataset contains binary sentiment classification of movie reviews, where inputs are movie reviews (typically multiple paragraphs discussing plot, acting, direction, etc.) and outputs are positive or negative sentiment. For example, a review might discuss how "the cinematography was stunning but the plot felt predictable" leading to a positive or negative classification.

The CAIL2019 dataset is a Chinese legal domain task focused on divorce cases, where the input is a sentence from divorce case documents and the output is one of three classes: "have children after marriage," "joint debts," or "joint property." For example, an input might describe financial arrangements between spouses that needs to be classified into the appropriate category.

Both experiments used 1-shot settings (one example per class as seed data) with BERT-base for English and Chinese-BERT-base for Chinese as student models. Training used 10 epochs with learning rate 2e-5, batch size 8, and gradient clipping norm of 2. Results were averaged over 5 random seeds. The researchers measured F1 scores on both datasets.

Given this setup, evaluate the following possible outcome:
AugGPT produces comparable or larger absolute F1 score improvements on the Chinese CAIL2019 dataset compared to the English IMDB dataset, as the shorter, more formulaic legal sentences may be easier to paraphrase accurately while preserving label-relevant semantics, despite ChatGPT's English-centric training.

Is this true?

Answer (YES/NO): YES